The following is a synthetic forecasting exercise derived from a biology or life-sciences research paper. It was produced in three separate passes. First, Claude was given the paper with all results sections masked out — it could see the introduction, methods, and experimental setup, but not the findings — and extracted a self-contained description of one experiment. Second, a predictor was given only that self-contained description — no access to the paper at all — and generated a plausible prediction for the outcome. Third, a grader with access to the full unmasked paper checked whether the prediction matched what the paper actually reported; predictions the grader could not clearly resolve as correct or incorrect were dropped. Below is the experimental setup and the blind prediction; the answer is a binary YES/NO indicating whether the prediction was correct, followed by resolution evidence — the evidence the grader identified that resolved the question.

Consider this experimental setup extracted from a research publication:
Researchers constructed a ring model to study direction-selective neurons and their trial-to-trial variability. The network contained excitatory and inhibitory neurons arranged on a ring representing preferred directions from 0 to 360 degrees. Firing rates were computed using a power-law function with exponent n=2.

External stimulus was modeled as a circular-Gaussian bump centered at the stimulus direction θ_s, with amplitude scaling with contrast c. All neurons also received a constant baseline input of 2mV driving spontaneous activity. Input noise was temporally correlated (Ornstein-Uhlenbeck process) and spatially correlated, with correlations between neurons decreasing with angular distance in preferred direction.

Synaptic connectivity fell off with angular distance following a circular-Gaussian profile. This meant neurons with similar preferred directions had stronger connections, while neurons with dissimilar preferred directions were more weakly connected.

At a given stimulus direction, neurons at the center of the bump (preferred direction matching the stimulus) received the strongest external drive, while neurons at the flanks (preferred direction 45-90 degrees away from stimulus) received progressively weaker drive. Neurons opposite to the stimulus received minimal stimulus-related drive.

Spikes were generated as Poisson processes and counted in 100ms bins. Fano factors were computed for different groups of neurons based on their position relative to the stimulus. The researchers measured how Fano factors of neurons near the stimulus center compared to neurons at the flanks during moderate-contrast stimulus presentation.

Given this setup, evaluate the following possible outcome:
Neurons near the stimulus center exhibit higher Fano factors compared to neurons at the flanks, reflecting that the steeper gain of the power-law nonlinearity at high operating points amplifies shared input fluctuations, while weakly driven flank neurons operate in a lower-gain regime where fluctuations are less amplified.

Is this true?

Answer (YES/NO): NO